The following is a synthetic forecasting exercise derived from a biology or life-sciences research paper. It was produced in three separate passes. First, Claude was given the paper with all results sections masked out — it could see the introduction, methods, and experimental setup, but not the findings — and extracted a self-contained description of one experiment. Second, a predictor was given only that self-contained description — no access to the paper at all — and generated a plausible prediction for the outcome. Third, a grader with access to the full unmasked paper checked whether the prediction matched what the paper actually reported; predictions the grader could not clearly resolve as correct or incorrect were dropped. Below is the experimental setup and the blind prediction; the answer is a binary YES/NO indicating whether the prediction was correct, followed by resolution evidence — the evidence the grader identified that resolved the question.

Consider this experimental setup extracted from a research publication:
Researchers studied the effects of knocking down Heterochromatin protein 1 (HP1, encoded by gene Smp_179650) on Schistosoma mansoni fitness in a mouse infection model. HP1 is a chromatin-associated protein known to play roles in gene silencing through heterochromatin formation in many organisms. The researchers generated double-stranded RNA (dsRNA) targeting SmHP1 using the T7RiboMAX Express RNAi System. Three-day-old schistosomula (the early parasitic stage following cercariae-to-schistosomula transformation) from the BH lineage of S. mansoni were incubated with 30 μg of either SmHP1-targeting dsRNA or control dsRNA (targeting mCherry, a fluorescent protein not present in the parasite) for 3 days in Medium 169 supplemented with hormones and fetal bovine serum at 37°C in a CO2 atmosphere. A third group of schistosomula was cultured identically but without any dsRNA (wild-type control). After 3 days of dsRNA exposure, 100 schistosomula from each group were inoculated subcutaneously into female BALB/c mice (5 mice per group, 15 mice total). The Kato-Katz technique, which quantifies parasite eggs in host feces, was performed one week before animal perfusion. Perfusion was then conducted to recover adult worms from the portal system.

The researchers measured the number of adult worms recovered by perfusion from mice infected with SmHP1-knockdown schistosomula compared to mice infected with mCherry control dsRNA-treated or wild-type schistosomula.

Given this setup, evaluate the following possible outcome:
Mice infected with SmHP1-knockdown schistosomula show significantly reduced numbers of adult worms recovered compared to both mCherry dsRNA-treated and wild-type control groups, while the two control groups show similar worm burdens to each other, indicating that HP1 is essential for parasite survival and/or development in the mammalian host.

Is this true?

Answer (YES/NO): NO